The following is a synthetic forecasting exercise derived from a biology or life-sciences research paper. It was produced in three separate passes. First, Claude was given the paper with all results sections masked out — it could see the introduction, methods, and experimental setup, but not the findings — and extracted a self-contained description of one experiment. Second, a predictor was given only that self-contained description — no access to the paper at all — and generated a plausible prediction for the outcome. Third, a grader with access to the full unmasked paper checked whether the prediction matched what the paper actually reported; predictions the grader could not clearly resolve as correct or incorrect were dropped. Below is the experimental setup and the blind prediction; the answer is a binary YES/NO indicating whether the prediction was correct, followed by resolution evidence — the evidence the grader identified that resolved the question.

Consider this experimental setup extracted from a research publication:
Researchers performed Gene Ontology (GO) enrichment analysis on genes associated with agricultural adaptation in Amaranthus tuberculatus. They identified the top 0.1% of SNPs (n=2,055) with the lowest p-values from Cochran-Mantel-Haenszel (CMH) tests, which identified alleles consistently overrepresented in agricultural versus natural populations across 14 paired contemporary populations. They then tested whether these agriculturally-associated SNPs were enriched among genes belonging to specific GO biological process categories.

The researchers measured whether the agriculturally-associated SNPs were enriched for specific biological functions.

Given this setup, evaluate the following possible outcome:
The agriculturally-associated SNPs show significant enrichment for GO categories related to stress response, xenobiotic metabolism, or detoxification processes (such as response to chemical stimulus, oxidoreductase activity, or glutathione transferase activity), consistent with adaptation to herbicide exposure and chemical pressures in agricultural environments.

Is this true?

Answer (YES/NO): NO